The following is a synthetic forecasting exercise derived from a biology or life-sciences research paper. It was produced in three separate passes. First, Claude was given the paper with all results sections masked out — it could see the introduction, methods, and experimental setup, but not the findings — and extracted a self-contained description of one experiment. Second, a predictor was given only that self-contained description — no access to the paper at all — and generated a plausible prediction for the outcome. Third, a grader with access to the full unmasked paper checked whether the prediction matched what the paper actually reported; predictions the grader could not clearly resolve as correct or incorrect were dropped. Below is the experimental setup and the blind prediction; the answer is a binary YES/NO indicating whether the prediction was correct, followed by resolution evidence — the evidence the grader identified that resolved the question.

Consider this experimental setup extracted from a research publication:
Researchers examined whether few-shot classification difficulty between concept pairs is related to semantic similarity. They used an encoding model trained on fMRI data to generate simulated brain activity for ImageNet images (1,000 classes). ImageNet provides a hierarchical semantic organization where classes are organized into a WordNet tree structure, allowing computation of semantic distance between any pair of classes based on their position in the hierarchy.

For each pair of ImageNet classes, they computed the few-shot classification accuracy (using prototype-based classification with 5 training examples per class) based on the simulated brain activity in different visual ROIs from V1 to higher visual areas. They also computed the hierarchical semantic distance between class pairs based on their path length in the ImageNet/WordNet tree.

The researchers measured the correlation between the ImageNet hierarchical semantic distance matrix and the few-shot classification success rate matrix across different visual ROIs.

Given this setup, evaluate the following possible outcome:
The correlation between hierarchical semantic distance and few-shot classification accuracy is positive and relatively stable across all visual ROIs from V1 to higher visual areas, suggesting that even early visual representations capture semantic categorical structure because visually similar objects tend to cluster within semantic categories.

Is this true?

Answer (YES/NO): NO